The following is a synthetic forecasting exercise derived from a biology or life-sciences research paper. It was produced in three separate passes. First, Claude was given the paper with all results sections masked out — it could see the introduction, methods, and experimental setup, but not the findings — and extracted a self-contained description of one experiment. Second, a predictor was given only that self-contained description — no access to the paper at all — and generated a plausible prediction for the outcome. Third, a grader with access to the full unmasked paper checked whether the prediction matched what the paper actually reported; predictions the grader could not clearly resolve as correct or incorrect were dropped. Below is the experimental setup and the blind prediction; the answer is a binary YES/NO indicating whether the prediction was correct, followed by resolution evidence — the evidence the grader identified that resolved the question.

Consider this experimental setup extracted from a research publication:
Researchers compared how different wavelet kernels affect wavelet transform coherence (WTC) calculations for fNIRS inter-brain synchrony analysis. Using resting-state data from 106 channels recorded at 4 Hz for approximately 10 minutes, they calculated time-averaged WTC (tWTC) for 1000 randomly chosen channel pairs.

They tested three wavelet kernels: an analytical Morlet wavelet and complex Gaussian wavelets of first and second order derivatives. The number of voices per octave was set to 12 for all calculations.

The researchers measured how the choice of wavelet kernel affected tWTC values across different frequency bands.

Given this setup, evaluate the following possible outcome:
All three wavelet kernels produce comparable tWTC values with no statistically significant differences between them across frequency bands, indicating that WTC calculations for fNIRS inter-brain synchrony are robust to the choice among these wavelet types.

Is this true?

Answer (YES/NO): NO